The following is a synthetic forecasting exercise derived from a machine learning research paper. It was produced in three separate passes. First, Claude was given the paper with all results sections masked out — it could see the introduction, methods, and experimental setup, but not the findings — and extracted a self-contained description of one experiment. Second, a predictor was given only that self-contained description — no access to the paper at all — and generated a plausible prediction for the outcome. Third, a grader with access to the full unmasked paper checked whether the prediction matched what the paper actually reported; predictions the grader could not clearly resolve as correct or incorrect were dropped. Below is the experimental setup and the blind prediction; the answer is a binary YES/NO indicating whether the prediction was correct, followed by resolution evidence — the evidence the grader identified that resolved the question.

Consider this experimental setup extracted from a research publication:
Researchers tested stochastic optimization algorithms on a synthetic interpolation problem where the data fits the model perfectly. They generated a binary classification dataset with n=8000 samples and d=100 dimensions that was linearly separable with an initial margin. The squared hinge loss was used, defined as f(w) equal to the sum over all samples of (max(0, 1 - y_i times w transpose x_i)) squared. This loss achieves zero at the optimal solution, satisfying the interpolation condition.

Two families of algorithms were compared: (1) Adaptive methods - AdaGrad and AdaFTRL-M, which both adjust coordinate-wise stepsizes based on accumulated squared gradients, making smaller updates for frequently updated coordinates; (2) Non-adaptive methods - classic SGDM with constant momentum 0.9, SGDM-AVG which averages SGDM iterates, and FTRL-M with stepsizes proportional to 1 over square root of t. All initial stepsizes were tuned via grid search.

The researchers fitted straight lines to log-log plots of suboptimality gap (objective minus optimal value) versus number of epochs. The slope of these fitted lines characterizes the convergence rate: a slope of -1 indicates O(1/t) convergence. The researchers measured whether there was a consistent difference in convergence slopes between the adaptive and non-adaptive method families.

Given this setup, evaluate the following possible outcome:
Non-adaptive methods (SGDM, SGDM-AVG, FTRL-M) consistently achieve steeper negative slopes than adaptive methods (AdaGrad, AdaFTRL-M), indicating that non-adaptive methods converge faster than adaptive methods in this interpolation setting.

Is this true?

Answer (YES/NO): NO